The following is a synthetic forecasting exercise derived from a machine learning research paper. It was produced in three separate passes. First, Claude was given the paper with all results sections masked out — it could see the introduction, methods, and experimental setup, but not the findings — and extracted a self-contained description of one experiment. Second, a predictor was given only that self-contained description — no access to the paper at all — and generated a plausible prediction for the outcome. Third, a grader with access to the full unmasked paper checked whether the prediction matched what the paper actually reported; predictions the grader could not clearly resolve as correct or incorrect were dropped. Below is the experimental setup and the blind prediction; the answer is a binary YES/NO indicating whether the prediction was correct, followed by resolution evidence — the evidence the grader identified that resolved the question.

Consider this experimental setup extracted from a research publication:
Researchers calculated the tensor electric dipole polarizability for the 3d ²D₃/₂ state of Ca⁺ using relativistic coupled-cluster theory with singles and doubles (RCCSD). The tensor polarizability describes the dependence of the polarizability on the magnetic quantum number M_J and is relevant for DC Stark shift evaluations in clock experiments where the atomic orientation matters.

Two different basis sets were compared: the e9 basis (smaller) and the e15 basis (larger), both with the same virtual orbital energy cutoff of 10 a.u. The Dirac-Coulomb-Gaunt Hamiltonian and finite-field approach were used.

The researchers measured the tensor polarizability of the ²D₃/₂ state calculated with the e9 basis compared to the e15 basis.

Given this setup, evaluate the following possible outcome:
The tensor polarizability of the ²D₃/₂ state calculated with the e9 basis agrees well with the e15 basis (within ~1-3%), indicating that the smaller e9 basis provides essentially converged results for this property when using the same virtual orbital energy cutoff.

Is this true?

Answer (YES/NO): NO